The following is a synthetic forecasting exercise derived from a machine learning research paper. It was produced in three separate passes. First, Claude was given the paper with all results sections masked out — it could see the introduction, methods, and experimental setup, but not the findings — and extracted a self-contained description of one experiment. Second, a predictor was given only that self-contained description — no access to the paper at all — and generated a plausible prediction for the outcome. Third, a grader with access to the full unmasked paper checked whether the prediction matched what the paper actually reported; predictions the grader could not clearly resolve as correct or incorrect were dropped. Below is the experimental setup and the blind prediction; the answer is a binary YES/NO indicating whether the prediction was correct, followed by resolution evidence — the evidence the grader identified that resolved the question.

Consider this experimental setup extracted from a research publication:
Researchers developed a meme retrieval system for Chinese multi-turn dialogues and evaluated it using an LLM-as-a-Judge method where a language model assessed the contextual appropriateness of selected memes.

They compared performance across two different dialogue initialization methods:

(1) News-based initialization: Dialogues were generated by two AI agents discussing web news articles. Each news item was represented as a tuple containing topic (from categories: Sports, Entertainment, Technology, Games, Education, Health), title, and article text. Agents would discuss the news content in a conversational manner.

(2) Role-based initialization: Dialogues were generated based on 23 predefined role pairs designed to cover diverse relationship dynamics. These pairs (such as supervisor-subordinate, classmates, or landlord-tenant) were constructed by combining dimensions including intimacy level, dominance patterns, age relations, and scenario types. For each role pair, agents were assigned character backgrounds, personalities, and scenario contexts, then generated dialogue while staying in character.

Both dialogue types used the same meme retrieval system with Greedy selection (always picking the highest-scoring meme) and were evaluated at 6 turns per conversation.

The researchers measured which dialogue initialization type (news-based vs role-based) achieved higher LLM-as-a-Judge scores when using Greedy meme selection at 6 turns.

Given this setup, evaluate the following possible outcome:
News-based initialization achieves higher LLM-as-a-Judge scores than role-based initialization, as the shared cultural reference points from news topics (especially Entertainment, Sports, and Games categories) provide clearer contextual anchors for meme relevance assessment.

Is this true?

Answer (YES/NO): NO